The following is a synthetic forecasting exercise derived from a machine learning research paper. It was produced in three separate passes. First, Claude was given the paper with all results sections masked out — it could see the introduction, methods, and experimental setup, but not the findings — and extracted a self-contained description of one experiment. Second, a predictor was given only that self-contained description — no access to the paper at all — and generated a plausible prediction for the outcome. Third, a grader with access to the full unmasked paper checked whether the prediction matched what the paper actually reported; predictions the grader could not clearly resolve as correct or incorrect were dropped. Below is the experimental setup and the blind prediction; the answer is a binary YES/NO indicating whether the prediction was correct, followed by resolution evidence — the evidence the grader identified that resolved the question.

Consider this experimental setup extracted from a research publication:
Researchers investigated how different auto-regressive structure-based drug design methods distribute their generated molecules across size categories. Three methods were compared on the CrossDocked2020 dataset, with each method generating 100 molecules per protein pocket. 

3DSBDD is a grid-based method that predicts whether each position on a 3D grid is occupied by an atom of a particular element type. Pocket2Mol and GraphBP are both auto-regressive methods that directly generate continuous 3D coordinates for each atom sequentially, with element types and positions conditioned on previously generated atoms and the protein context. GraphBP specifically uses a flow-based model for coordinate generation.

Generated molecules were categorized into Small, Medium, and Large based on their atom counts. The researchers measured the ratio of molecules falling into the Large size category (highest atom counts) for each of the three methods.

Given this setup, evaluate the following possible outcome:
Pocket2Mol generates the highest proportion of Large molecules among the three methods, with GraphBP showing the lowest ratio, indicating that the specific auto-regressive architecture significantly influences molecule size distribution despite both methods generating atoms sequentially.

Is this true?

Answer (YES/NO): NO